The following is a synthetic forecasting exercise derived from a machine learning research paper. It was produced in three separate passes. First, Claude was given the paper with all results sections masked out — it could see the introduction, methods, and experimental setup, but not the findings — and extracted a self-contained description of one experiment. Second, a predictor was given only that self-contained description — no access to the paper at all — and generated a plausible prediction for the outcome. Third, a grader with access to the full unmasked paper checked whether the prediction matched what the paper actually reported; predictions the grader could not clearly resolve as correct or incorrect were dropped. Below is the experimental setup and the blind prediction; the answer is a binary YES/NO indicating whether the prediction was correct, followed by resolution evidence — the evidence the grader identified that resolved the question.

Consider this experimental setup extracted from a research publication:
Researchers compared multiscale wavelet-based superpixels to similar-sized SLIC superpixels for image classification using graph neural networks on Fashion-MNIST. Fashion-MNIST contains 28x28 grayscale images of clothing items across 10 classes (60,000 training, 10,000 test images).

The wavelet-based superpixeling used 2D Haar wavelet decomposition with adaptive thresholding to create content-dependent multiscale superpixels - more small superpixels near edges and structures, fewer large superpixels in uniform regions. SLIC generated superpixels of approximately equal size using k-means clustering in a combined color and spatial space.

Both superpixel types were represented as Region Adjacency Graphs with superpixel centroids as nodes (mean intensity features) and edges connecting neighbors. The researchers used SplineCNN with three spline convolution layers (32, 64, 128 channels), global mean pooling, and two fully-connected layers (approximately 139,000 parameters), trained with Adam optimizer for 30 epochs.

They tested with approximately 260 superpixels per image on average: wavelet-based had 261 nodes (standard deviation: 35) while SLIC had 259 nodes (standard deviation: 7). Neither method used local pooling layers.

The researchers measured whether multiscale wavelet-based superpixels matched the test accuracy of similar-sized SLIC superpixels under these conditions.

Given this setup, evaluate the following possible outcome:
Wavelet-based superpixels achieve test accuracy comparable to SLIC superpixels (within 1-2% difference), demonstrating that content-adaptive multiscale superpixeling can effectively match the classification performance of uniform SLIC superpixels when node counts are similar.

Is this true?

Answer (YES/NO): YES